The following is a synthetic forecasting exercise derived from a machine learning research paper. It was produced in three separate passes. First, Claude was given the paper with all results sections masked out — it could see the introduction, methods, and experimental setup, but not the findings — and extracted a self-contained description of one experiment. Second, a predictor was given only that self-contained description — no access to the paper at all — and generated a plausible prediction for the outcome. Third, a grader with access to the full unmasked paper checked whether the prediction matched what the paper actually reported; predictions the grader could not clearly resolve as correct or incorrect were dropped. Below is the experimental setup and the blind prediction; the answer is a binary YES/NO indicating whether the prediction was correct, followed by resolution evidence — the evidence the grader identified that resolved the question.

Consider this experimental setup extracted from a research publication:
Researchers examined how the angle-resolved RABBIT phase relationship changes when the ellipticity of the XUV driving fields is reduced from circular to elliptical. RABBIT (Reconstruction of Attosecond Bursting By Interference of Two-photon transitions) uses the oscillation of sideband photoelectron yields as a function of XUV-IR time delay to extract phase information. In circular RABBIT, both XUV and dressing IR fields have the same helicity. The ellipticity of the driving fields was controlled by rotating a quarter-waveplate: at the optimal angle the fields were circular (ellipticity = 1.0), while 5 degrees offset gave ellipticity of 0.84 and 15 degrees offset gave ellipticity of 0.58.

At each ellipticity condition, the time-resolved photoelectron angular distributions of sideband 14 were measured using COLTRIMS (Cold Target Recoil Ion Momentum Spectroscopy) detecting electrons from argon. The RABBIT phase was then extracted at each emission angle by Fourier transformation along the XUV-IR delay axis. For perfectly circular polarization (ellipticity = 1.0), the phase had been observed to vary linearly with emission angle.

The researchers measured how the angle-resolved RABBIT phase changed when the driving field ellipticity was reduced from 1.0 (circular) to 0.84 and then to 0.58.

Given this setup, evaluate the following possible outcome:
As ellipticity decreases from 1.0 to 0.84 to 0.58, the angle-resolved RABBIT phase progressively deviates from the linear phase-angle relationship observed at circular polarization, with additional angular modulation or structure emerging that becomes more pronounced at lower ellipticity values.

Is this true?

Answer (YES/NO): YES